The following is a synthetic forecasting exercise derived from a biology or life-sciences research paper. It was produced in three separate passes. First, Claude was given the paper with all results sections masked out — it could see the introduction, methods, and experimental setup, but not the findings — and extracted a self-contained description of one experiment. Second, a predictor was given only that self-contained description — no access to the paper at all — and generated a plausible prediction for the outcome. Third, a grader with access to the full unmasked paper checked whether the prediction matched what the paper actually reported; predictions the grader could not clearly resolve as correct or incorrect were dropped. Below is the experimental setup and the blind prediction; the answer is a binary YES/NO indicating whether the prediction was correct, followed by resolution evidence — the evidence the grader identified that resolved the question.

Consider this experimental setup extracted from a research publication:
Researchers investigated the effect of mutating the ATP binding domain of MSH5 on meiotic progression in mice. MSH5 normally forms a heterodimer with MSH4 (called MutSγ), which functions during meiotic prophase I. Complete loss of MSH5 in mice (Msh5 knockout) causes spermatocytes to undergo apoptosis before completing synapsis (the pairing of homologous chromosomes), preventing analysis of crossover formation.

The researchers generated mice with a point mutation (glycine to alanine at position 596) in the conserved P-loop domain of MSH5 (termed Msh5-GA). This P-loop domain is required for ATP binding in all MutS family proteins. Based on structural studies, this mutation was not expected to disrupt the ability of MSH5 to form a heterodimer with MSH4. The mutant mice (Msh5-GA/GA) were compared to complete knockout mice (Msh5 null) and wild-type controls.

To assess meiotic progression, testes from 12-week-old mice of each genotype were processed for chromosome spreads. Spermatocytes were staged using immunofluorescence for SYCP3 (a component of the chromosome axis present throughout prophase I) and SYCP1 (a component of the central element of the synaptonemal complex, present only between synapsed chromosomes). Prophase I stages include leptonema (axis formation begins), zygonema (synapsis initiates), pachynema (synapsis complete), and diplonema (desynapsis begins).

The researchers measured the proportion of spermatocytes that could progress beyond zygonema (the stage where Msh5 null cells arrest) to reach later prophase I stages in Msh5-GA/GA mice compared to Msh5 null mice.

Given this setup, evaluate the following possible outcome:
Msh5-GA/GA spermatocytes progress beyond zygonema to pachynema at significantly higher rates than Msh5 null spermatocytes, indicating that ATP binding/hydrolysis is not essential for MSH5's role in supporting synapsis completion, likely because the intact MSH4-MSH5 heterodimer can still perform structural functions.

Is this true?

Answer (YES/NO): NO